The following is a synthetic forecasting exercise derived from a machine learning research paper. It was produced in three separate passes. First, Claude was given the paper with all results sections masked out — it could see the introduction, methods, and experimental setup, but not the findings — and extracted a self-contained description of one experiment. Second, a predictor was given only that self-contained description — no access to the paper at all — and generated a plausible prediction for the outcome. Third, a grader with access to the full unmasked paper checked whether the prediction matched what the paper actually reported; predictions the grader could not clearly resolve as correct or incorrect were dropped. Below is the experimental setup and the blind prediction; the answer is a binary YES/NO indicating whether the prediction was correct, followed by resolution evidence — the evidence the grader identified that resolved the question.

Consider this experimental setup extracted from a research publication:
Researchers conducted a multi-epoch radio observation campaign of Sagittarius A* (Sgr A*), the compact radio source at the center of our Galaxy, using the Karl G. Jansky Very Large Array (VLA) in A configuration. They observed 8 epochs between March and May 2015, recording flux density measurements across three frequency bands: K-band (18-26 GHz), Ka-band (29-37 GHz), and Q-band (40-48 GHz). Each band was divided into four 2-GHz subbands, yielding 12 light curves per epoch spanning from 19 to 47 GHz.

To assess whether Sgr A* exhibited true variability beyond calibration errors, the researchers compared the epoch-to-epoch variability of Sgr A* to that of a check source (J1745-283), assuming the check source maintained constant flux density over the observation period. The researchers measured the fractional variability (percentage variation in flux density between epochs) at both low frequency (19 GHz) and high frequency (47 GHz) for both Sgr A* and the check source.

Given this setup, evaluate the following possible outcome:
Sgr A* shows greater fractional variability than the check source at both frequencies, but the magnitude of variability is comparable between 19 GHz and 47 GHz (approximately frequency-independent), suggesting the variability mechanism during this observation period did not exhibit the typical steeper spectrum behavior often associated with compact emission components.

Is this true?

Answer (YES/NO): NO